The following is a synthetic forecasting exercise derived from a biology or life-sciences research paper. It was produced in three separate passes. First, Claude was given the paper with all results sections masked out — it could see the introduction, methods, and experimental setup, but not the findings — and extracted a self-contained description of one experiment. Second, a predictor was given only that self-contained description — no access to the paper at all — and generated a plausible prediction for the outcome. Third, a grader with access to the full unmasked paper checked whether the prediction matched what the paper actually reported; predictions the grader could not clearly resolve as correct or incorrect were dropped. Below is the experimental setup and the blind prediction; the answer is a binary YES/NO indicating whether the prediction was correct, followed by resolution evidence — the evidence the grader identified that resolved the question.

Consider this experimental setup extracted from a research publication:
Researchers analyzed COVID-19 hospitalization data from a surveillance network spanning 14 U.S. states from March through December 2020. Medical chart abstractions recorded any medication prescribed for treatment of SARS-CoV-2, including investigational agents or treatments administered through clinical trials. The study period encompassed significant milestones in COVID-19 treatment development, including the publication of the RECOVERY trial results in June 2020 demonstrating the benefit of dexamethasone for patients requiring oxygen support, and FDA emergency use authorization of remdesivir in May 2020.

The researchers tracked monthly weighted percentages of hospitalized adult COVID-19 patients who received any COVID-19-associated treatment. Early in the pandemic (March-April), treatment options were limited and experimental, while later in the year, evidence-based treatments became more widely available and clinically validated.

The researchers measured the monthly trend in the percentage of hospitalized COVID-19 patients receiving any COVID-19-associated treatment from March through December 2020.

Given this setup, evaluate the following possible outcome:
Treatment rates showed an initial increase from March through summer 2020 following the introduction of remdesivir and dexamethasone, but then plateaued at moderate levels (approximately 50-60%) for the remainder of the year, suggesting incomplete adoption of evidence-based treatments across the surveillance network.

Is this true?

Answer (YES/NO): NO